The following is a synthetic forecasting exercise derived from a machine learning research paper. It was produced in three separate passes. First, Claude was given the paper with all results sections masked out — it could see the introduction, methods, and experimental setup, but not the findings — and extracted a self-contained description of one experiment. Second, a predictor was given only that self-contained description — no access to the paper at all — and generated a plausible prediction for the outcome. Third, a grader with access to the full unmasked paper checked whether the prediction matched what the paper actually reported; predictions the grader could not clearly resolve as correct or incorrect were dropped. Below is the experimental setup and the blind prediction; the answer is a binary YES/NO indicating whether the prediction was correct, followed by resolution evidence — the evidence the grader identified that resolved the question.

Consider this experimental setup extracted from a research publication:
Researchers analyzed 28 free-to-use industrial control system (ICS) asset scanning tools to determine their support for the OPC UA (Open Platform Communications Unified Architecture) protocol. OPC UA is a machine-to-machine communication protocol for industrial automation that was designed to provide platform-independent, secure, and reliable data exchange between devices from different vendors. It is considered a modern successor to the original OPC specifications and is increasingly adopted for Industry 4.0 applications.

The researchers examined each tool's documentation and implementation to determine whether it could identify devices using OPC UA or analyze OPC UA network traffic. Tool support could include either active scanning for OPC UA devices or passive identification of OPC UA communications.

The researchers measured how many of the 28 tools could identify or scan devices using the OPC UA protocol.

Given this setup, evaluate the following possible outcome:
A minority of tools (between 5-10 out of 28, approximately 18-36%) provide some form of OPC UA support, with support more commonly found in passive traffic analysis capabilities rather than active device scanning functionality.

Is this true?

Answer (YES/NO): NO